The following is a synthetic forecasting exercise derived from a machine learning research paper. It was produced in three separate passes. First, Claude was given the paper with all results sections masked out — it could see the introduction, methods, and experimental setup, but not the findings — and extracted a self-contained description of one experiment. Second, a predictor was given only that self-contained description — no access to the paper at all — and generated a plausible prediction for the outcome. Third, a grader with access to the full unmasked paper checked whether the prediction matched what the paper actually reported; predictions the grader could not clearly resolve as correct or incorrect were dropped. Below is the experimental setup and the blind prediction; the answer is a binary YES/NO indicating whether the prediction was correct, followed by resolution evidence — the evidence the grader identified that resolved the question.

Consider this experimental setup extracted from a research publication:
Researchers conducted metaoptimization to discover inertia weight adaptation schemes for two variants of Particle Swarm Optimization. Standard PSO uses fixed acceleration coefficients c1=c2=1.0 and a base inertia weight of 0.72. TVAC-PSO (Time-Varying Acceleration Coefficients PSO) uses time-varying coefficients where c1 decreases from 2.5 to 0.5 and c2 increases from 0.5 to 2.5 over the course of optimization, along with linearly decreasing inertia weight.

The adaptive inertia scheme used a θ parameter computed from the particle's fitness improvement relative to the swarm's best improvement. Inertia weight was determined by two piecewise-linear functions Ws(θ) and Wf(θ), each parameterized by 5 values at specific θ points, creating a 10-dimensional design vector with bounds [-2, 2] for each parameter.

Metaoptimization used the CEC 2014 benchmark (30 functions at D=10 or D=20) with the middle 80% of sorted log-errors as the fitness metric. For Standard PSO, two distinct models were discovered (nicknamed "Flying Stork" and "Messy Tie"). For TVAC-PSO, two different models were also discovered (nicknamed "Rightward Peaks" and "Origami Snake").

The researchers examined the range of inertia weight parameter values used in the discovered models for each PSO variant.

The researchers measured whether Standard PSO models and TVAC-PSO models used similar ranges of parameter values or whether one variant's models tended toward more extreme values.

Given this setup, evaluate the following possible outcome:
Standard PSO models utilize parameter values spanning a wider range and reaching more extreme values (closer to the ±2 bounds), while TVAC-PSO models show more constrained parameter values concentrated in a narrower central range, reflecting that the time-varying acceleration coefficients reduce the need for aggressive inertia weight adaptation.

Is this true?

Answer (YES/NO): NO